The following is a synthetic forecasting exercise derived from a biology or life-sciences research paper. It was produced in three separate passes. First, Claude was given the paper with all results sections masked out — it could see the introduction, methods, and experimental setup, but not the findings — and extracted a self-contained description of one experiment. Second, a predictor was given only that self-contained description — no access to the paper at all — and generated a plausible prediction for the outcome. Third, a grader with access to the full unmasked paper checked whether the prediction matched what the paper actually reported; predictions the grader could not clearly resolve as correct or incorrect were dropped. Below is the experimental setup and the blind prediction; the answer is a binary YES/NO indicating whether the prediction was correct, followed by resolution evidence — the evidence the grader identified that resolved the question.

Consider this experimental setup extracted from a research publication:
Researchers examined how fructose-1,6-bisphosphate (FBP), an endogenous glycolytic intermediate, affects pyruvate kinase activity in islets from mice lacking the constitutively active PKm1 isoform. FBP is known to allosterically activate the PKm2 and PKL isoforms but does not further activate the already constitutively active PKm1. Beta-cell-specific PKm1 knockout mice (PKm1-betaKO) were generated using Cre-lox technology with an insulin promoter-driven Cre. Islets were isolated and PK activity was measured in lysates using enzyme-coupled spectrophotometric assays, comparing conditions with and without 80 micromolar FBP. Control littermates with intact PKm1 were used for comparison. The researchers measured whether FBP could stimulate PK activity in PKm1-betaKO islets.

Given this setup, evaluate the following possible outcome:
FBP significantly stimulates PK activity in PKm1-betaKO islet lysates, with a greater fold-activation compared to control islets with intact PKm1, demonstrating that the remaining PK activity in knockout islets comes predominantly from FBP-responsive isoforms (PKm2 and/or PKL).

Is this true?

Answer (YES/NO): YES